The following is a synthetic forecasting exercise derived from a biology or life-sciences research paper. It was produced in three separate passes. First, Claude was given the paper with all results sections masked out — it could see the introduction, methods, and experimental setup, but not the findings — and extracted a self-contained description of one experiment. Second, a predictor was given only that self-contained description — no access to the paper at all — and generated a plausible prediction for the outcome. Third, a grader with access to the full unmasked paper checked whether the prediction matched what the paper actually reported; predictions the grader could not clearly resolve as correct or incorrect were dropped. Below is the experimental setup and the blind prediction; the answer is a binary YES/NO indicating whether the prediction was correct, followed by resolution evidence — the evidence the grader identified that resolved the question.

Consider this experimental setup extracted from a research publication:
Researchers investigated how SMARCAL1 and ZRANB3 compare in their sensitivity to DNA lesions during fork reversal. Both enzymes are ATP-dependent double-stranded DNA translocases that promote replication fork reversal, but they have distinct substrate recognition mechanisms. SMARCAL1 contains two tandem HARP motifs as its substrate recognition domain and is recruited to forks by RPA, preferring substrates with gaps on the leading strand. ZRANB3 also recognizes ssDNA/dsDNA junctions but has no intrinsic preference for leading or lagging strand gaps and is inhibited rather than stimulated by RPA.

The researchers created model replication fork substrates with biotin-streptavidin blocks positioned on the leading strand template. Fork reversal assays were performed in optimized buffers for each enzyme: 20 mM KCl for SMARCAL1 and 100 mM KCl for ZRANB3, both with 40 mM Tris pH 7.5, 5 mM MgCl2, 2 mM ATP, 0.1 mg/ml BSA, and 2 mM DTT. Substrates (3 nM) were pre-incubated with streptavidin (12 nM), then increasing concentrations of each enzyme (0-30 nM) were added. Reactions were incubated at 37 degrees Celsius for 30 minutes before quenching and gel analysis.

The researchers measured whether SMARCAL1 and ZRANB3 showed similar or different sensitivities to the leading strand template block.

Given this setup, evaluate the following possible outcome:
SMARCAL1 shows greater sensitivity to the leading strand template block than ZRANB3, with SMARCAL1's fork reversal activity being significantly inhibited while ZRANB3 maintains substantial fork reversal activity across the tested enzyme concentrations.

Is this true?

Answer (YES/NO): NO